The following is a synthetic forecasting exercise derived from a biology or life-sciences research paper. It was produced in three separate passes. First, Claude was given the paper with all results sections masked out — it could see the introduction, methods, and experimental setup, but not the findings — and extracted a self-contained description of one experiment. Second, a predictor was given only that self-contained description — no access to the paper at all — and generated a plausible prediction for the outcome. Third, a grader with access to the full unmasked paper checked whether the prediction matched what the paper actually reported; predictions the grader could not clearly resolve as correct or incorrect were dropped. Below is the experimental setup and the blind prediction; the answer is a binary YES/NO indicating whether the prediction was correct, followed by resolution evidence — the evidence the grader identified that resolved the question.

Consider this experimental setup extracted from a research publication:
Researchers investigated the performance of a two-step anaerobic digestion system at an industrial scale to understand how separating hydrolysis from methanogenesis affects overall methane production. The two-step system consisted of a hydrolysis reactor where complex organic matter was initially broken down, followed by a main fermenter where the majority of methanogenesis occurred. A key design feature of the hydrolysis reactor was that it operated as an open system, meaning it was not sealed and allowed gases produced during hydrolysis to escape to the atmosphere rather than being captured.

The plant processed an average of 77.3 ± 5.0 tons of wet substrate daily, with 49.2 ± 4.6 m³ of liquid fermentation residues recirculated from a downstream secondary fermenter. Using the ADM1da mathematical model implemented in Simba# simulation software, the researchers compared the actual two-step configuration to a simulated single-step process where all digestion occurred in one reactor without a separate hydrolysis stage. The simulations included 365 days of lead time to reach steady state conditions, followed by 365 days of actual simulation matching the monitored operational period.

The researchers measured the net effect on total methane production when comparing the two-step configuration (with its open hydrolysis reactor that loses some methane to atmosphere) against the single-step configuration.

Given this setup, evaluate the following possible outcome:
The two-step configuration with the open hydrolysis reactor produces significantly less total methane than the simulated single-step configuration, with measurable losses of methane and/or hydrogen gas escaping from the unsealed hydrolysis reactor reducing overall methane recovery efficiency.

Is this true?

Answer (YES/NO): NO